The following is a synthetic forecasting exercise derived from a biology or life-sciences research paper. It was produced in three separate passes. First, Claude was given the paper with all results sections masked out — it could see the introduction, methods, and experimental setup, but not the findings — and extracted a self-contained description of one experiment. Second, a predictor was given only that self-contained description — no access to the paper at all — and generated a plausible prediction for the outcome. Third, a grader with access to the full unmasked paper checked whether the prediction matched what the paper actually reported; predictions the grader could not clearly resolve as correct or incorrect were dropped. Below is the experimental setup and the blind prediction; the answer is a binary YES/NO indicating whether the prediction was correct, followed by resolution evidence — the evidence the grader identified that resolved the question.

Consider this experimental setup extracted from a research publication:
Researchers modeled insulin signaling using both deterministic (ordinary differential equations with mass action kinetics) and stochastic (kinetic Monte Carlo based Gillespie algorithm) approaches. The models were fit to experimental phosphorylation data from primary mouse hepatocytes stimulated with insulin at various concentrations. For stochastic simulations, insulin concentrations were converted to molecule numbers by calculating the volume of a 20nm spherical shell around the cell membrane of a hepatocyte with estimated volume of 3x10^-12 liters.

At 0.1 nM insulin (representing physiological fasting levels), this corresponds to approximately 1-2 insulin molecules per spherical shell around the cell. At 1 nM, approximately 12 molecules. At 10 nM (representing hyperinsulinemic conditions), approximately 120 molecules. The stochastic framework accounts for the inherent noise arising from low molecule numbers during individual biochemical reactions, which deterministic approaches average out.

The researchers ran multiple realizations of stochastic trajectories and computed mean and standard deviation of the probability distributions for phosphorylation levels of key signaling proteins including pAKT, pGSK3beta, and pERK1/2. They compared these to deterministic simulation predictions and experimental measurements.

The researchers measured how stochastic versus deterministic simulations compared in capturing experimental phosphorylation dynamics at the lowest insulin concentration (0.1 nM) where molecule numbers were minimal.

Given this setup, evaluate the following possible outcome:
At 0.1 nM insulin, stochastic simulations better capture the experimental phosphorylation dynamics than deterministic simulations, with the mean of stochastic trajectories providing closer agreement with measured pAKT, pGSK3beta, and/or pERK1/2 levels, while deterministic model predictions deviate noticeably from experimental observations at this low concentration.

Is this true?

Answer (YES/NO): NO